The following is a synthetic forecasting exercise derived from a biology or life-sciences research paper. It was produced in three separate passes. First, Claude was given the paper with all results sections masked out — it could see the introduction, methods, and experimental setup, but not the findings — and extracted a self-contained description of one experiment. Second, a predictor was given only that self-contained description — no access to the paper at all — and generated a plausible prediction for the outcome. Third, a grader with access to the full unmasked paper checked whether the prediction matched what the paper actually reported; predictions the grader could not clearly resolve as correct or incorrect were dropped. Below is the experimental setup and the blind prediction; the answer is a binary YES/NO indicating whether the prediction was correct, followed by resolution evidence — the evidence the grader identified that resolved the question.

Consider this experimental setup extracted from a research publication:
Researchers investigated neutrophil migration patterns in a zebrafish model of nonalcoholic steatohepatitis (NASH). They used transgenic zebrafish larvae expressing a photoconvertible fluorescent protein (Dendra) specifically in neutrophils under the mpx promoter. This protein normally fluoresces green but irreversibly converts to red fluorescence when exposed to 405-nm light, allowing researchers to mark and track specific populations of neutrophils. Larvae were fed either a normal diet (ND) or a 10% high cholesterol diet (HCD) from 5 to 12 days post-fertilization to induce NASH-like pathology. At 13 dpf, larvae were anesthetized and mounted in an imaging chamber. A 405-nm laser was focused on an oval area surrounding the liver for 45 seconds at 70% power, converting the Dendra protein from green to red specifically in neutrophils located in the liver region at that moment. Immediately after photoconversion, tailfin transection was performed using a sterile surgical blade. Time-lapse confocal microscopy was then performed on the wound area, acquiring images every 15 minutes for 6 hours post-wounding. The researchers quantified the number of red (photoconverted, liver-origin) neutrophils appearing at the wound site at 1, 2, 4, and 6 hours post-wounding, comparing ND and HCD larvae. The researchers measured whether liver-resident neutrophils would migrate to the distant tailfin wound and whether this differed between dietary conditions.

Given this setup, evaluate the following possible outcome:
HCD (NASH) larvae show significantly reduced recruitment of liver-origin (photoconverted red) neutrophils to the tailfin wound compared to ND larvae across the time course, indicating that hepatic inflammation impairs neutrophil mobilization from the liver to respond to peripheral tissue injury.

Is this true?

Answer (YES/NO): NO